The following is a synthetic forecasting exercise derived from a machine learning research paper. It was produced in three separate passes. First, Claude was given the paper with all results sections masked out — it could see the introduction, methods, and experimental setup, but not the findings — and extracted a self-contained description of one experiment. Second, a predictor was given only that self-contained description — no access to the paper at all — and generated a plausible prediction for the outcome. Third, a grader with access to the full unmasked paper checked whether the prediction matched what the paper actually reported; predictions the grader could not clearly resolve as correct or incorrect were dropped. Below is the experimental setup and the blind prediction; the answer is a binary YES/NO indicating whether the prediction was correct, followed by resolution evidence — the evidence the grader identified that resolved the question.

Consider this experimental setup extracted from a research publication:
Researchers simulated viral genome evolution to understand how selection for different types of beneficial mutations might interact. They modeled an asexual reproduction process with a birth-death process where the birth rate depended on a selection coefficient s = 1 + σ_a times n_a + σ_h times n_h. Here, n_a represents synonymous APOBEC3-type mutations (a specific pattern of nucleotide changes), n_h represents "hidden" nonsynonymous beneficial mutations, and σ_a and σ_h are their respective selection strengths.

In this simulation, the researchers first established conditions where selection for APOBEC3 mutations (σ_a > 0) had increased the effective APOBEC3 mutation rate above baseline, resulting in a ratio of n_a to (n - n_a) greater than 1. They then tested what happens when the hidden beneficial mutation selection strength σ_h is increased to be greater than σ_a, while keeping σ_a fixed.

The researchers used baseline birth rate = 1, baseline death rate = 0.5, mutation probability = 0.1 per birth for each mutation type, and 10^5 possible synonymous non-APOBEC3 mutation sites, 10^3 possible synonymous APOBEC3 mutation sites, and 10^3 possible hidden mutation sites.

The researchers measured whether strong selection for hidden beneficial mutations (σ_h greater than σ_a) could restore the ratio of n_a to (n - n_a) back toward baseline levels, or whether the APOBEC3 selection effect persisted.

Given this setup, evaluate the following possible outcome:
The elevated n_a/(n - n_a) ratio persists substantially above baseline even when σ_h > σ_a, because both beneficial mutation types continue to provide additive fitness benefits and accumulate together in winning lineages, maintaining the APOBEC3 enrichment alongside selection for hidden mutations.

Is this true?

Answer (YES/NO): NO